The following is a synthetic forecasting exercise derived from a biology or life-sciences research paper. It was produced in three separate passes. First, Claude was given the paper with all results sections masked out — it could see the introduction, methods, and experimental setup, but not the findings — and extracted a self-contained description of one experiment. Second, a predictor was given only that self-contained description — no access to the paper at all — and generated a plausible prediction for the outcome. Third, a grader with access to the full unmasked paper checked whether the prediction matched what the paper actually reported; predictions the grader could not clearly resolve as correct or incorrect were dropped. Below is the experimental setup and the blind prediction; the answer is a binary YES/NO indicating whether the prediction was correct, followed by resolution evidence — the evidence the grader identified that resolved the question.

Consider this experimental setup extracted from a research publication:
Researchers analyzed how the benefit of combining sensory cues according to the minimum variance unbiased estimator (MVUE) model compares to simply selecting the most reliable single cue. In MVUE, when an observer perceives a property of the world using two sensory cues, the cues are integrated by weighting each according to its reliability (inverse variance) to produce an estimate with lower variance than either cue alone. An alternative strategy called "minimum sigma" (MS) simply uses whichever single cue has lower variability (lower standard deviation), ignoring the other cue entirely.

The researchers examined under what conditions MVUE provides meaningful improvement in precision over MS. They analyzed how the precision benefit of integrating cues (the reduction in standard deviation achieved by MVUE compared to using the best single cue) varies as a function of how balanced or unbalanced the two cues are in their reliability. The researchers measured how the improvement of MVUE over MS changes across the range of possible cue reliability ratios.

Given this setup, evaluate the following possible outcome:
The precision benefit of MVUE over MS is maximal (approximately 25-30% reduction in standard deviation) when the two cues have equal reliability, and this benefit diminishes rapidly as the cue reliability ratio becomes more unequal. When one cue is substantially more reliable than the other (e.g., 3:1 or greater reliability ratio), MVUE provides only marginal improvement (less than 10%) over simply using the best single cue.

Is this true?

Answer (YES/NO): YES